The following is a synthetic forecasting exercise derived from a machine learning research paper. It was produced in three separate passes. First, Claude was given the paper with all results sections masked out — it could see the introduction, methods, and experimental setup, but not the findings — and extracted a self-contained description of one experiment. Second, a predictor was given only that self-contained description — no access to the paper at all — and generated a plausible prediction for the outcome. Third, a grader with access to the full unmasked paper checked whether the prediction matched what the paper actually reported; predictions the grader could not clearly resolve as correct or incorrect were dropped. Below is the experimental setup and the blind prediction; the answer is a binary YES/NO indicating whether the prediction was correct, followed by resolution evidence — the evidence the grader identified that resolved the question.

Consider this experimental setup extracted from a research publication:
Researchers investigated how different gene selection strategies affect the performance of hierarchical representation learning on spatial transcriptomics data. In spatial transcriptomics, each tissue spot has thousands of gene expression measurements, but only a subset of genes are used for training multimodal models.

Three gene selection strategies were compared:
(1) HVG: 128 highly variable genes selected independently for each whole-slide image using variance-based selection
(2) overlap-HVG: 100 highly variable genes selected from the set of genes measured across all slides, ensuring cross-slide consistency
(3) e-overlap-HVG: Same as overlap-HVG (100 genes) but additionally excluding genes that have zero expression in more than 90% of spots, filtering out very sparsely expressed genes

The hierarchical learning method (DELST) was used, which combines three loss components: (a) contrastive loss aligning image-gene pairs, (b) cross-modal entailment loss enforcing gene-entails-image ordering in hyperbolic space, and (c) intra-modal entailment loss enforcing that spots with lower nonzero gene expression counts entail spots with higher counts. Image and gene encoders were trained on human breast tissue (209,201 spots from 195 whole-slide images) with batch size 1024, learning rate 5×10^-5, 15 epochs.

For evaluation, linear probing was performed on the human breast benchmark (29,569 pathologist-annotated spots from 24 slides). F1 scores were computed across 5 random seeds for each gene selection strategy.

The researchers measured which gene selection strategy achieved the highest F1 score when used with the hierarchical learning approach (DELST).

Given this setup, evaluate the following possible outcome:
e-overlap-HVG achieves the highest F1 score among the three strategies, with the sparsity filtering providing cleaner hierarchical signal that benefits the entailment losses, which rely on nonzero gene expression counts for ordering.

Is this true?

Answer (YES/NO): YES